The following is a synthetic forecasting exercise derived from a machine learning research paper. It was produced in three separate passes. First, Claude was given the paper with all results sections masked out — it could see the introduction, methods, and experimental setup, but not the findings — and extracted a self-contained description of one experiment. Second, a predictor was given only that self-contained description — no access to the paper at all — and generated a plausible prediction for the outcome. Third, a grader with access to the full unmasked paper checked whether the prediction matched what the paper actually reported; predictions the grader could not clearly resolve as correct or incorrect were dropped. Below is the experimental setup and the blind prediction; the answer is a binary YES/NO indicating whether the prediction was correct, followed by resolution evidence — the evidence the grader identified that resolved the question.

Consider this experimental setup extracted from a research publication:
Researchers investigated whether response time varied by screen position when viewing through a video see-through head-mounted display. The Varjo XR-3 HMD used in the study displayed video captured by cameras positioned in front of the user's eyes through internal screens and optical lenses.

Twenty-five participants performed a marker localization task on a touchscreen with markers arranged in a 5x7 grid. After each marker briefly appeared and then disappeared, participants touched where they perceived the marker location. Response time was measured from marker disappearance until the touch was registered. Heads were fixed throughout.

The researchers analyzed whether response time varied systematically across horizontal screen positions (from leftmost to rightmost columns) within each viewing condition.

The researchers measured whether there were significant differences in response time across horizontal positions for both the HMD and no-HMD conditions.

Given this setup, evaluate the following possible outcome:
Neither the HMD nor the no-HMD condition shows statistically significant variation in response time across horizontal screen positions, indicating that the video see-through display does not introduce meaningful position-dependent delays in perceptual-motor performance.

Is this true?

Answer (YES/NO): NO